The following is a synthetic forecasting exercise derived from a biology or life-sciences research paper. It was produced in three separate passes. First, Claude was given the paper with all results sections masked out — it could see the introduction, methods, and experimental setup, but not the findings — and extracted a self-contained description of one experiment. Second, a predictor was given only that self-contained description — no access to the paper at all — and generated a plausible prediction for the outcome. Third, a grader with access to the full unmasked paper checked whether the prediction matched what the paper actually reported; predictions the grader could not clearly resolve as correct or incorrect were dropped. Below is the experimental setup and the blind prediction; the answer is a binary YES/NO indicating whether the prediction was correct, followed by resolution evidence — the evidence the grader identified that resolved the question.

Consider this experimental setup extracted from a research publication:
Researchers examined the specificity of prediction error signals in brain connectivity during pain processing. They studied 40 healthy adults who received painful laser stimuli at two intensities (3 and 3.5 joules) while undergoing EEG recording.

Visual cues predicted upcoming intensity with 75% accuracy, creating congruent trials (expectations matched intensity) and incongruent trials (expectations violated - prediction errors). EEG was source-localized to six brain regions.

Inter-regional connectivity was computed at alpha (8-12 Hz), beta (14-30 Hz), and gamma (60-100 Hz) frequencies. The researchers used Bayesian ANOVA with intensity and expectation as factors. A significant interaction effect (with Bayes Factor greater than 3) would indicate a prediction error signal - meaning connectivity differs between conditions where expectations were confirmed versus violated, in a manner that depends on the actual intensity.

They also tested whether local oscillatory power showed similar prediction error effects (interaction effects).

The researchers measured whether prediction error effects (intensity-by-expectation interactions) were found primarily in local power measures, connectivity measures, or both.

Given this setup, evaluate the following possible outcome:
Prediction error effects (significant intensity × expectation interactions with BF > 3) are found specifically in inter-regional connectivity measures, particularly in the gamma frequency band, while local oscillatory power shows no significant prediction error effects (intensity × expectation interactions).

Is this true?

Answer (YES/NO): YES